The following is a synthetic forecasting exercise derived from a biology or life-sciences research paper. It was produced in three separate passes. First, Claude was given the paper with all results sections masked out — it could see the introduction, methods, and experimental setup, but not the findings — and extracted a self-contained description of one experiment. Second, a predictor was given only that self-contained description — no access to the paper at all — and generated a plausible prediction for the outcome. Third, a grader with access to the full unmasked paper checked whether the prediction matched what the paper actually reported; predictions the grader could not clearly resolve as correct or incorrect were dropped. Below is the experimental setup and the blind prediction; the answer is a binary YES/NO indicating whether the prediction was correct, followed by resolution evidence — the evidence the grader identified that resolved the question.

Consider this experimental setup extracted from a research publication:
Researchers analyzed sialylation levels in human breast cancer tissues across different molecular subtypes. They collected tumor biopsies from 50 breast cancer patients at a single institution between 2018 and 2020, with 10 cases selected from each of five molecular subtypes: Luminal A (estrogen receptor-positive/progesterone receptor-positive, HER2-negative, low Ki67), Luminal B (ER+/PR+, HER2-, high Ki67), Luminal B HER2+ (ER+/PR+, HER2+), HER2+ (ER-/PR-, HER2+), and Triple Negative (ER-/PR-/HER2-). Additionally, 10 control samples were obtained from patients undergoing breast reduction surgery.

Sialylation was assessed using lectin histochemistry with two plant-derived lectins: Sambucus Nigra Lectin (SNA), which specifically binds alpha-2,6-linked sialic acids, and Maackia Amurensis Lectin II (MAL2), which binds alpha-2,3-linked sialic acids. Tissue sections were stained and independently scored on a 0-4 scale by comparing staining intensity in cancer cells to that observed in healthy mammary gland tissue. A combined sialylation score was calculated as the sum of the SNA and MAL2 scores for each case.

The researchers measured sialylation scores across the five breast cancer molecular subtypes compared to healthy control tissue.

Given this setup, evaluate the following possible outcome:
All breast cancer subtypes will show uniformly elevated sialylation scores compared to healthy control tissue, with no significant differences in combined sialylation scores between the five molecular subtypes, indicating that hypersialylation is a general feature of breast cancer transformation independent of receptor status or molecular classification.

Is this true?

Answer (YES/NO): NO